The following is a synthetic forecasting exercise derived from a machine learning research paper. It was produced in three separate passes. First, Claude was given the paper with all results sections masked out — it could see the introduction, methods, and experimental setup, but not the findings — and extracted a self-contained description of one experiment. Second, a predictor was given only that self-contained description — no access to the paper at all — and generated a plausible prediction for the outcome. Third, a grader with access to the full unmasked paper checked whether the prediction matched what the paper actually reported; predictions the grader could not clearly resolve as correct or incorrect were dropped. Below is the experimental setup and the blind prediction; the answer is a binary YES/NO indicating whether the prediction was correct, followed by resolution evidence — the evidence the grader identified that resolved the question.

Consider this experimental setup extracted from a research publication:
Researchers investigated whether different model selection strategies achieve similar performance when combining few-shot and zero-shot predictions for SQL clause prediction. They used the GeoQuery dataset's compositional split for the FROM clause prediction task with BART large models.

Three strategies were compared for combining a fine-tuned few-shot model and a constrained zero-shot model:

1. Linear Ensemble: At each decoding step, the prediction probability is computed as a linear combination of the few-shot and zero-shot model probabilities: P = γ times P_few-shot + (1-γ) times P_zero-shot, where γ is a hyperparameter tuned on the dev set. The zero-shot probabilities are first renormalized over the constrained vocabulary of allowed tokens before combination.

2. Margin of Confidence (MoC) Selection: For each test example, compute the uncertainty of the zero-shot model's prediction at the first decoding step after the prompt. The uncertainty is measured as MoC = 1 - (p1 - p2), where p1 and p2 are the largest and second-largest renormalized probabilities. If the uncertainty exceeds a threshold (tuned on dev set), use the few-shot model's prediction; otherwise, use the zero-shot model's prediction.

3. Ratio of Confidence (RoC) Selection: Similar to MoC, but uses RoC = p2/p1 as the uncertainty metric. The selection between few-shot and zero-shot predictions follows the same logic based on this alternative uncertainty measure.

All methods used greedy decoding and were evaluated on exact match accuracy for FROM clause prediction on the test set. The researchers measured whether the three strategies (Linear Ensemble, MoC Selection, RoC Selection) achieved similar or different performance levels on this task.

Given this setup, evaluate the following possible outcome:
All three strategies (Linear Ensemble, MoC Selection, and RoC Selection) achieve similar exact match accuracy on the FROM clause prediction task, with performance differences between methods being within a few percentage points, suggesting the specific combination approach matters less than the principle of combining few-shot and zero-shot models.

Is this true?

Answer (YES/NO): YES